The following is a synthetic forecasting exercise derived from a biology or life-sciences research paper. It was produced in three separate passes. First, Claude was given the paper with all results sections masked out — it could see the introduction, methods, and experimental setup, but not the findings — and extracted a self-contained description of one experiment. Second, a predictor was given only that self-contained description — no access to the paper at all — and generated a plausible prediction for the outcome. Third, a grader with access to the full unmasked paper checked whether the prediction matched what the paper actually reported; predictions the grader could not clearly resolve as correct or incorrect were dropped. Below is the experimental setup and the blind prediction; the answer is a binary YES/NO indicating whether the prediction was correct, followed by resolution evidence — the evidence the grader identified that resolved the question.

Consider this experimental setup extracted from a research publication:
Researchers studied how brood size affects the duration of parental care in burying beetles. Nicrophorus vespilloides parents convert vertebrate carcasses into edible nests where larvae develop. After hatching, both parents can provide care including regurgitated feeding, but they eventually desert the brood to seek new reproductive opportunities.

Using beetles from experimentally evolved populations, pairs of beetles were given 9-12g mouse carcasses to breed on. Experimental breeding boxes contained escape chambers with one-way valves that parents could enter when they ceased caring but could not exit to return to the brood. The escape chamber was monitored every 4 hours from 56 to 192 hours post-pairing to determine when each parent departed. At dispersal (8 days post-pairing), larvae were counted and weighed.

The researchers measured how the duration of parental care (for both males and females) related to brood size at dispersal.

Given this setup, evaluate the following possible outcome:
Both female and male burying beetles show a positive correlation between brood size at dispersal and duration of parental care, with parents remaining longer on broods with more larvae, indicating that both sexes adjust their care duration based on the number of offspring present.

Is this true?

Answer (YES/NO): NO